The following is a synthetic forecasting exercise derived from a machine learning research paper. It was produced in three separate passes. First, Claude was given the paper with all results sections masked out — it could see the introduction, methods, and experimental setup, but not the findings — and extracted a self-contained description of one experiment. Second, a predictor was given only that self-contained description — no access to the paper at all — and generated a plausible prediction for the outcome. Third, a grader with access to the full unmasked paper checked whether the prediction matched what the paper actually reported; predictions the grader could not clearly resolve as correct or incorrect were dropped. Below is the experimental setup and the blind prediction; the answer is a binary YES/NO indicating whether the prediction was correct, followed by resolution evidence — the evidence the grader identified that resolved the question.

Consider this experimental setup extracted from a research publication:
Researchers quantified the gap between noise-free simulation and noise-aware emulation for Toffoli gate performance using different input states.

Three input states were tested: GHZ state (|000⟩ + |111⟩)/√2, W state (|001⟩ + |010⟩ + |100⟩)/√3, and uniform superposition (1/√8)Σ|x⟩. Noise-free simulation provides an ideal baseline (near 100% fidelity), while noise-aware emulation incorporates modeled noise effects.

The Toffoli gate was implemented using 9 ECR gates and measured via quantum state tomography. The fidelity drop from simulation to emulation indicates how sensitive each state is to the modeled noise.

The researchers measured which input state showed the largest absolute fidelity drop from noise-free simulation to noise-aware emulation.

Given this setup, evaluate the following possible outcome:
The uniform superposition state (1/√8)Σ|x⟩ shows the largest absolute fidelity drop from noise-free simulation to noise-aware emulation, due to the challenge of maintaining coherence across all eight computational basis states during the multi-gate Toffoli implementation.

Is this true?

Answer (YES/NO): NO